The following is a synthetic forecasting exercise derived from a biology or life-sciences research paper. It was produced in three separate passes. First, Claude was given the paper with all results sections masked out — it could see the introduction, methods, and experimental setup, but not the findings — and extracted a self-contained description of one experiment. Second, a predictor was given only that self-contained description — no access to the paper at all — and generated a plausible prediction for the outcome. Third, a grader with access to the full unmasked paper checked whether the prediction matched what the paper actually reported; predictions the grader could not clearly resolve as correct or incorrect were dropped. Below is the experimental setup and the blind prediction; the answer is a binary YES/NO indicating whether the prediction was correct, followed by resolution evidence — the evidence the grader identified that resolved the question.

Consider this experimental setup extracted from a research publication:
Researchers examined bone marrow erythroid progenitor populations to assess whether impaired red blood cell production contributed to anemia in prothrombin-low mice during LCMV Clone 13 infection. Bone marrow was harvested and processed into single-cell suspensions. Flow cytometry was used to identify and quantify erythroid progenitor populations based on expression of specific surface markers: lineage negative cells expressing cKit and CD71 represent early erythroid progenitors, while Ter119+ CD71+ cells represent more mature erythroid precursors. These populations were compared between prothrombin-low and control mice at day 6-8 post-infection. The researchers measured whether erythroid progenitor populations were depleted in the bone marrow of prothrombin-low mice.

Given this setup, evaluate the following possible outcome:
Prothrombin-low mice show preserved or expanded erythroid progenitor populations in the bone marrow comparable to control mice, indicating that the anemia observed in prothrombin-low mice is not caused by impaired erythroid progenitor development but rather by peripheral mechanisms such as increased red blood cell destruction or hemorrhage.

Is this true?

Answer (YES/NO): YES